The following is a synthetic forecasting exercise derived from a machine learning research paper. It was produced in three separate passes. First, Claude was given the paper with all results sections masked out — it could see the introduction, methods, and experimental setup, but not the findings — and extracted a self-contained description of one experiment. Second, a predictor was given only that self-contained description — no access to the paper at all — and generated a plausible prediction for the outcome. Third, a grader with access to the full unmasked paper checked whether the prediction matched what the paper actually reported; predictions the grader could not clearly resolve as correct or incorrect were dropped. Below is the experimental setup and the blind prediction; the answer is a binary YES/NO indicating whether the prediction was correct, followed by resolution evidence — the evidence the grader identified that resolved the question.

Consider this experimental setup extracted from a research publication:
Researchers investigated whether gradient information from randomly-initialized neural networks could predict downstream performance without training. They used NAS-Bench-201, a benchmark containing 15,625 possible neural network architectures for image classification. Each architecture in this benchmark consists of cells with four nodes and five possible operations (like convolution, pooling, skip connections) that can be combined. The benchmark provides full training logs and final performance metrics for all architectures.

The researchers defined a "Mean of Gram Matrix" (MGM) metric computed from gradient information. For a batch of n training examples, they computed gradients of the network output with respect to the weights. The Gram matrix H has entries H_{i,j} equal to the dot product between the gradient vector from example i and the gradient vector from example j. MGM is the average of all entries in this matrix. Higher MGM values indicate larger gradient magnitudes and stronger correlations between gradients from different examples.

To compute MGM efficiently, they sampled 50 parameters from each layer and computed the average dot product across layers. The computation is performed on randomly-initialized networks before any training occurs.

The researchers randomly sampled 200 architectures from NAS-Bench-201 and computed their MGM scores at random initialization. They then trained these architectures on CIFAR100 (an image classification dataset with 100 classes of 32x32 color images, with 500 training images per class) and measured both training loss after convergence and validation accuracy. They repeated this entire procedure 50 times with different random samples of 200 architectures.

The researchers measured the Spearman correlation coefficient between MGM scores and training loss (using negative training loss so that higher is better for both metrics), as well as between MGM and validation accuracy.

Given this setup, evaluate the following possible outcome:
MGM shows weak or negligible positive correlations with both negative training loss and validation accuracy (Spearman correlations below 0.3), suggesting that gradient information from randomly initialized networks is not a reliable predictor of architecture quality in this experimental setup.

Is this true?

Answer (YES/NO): NO